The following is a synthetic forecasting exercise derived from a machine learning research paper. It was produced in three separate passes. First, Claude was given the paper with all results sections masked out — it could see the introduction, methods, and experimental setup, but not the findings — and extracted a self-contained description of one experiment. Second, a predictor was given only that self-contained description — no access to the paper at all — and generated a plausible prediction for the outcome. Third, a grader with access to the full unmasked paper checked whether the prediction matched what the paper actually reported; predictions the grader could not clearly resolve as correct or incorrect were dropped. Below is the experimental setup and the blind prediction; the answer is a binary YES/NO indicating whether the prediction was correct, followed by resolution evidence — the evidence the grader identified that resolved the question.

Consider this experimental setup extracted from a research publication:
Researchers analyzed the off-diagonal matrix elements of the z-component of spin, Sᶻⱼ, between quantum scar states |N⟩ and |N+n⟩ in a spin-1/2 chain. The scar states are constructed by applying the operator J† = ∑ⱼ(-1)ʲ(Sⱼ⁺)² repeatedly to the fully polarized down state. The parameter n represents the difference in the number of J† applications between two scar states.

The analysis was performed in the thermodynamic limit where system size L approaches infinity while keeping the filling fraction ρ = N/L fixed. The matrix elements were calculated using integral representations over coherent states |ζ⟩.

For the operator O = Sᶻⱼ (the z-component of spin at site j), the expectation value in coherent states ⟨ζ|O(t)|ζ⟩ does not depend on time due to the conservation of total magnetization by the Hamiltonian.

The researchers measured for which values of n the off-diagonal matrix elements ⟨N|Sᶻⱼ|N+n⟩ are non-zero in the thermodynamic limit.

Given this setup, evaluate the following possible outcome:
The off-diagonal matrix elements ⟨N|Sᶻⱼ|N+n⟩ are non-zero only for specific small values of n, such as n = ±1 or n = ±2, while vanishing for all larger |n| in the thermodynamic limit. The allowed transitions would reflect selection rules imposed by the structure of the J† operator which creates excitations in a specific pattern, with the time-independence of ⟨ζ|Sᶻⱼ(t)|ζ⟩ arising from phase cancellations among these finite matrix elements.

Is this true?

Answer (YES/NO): NO